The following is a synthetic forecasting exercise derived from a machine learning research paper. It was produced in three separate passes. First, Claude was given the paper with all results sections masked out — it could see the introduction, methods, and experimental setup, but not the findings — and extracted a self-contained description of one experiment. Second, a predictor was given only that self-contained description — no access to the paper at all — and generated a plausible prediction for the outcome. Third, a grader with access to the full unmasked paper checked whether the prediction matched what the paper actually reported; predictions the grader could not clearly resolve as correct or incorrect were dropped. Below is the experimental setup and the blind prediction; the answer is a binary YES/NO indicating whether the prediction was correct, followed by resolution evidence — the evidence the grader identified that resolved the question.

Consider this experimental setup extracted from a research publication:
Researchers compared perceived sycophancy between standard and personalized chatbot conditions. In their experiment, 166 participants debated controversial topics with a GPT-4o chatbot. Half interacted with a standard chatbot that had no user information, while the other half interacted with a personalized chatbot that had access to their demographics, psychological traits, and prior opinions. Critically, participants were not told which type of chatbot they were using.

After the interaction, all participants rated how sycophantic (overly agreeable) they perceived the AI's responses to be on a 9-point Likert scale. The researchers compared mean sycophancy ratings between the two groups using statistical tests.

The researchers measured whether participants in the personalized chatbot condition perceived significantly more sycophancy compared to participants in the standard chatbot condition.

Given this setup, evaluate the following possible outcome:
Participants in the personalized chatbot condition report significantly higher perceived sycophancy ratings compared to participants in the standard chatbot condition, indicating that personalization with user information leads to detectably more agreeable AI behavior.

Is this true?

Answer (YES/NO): NO